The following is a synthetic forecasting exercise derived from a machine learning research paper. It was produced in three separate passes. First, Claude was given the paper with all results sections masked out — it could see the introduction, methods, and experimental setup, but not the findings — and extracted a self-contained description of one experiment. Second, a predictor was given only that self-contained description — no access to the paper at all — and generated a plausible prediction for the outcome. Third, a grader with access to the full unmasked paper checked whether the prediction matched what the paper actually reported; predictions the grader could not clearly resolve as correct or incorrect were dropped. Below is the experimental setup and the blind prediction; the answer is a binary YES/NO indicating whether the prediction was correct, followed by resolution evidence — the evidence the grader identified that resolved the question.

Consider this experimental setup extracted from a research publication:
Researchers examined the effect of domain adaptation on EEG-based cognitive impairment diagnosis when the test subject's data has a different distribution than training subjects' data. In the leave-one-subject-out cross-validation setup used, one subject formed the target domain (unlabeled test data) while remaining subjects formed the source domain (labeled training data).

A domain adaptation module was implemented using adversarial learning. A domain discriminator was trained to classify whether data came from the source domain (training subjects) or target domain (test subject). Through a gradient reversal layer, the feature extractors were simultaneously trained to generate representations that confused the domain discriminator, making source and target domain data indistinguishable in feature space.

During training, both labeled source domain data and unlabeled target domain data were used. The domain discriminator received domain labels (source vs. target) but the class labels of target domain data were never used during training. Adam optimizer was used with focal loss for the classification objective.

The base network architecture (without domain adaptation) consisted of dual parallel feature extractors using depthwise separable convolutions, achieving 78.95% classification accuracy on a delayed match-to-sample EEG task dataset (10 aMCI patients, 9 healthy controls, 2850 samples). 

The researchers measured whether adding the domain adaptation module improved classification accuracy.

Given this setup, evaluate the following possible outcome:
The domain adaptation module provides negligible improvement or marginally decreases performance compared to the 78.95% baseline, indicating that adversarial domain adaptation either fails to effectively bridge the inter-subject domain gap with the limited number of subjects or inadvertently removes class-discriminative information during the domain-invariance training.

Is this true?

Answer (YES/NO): NO